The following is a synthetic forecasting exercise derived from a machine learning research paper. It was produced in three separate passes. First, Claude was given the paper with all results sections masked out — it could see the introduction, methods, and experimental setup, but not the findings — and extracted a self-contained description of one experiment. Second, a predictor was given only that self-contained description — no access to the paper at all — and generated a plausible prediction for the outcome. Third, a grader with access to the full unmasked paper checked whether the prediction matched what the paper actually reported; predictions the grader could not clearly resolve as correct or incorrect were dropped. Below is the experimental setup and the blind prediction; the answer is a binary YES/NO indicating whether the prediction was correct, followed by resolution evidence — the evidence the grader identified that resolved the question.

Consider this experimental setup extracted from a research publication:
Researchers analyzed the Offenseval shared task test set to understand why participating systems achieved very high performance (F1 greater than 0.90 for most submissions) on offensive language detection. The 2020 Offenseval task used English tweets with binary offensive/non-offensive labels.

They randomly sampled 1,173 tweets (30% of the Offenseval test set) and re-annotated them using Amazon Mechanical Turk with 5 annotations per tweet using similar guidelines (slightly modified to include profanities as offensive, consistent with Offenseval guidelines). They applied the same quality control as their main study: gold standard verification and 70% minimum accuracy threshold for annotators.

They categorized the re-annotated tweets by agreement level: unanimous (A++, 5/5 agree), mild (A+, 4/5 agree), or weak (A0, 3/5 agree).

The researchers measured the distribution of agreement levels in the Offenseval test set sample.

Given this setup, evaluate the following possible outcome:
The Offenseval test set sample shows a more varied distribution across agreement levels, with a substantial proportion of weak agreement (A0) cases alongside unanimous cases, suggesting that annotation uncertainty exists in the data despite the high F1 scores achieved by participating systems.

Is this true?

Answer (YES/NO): NO